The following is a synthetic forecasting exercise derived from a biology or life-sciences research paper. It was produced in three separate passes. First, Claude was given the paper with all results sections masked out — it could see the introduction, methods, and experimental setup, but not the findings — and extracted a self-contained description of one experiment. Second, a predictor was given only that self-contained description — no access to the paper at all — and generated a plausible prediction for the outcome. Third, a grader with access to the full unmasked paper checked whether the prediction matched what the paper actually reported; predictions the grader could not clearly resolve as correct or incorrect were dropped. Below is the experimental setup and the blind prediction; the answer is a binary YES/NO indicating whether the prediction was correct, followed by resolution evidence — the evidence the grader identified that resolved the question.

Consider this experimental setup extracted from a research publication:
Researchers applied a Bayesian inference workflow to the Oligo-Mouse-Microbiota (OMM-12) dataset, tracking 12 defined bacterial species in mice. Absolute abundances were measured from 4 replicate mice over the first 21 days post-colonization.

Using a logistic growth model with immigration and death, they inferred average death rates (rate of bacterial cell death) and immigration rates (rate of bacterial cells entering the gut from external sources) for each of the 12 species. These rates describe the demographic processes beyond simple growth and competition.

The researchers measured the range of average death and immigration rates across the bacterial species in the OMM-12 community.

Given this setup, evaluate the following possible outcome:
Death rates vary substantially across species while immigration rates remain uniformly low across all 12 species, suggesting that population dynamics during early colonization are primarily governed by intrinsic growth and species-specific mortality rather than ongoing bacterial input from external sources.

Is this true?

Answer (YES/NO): NO